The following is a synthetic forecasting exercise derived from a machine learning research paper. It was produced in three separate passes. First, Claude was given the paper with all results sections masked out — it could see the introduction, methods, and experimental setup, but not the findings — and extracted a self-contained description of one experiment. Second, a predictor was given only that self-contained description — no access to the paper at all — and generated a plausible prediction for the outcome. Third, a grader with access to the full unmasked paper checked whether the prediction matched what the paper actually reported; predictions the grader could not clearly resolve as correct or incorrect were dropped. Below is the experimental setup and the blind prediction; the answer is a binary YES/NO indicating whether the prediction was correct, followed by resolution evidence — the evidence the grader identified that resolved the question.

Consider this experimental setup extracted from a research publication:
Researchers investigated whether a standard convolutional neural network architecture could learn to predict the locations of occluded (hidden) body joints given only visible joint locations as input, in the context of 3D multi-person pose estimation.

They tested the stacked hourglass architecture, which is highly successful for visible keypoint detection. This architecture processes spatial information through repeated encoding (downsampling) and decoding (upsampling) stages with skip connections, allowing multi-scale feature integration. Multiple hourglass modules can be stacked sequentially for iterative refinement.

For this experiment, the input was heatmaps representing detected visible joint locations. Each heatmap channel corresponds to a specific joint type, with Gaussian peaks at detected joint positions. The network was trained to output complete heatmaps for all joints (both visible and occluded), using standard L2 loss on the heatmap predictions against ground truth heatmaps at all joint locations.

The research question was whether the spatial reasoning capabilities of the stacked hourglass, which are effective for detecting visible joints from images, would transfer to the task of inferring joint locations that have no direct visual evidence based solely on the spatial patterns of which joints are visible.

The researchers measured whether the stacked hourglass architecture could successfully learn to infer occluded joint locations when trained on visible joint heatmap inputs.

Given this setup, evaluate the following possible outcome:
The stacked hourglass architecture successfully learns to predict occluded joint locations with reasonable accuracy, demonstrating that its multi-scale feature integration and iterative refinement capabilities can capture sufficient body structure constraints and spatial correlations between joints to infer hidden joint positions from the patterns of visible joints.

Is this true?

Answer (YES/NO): NO